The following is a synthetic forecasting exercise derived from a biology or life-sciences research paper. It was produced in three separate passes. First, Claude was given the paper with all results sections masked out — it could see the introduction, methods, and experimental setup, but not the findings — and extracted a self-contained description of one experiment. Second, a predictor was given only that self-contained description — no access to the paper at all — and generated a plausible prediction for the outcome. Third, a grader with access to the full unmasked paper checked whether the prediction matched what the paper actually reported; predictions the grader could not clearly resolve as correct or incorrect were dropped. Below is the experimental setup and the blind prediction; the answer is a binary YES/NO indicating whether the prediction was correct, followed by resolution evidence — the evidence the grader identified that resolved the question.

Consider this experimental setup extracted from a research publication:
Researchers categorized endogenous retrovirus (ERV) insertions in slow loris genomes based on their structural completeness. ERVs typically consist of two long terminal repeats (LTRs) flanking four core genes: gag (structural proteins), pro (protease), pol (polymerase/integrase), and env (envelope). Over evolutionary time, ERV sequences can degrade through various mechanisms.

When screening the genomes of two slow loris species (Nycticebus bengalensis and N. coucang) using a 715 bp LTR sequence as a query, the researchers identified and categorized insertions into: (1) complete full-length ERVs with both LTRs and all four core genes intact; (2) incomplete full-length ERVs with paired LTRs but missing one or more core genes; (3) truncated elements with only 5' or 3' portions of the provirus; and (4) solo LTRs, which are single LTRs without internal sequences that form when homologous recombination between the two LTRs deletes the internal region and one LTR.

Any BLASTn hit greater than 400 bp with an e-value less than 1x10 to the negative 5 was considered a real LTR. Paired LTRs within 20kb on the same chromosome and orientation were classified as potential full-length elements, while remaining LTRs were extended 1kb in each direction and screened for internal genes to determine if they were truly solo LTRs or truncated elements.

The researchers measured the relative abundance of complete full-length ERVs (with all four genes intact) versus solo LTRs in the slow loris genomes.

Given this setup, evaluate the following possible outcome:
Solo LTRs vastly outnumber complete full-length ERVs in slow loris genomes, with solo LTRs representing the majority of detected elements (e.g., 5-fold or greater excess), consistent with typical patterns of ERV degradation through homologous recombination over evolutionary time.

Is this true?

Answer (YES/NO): YES